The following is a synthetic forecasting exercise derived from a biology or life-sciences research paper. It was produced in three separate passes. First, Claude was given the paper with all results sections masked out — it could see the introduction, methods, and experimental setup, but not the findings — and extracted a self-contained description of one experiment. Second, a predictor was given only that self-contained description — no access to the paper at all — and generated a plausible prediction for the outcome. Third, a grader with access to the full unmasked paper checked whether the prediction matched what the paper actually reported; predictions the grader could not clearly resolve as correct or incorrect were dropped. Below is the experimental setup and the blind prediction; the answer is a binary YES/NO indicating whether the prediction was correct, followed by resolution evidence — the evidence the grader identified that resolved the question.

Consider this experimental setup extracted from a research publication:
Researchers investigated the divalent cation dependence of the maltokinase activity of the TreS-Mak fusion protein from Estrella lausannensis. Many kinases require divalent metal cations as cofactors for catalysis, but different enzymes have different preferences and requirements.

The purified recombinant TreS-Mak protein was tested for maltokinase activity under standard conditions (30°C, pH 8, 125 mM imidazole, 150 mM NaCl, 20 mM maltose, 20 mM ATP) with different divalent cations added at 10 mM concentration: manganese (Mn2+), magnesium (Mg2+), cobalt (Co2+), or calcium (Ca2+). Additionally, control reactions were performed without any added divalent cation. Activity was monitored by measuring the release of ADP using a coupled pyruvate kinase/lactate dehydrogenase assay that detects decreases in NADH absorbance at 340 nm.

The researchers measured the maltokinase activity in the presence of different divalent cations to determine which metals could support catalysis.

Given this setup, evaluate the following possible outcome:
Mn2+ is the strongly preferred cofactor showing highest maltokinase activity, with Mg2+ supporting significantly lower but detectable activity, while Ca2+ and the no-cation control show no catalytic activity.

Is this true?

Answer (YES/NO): NO